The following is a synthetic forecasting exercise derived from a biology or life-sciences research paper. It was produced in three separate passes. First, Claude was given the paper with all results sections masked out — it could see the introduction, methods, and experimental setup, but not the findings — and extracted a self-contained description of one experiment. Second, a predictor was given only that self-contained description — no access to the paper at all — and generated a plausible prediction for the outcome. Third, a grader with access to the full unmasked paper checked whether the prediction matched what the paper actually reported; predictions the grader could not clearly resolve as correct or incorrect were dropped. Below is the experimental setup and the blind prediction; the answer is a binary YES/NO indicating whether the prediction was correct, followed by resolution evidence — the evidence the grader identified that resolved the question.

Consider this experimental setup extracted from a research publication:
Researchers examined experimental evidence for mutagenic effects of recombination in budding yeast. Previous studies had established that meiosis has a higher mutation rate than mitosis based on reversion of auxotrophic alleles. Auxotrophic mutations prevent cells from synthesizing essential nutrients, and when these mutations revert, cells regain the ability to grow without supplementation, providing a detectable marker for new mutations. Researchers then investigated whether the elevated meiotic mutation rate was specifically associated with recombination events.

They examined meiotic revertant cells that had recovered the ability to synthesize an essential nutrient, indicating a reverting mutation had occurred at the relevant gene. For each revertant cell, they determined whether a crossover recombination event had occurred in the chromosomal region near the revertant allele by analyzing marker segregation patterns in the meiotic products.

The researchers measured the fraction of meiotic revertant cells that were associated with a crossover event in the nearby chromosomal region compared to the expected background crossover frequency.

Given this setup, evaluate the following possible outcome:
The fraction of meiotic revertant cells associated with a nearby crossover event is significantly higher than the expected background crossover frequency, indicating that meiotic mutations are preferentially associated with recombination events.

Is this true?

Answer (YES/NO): YES